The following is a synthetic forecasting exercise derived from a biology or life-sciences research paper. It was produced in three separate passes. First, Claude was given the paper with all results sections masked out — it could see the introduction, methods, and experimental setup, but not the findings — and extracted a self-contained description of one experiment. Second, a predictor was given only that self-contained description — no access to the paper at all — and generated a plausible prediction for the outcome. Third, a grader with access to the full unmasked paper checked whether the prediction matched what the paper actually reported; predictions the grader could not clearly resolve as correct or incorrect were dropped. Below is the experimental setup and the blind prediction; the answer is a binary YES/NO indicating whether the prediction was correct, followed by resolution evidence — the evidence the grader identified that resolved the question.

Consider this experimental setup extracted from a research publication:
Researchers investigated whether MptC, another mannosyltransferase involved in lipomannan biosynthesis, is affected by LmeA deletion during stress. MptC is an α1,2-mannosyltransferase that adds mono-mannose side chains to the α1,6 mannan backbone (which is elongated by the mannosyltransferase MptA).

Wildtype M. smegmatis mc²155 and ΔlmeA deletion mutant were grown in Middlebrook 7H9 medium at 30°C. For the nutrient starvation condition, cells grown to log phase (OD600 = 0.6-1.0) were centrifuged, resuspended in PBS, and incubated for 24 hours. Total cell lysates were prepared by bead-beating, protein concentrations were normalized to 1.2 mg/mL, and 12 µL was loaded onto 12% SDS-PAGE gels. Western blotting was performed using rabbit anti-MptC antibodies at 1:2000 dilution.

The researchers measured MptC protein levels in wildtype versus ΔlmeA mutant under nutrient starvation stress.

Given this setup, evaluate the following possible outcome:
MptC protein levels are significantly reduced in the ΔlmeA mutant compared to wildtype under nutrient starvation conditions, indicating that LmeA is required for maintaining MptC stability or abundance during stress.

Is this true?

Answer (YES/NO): NO